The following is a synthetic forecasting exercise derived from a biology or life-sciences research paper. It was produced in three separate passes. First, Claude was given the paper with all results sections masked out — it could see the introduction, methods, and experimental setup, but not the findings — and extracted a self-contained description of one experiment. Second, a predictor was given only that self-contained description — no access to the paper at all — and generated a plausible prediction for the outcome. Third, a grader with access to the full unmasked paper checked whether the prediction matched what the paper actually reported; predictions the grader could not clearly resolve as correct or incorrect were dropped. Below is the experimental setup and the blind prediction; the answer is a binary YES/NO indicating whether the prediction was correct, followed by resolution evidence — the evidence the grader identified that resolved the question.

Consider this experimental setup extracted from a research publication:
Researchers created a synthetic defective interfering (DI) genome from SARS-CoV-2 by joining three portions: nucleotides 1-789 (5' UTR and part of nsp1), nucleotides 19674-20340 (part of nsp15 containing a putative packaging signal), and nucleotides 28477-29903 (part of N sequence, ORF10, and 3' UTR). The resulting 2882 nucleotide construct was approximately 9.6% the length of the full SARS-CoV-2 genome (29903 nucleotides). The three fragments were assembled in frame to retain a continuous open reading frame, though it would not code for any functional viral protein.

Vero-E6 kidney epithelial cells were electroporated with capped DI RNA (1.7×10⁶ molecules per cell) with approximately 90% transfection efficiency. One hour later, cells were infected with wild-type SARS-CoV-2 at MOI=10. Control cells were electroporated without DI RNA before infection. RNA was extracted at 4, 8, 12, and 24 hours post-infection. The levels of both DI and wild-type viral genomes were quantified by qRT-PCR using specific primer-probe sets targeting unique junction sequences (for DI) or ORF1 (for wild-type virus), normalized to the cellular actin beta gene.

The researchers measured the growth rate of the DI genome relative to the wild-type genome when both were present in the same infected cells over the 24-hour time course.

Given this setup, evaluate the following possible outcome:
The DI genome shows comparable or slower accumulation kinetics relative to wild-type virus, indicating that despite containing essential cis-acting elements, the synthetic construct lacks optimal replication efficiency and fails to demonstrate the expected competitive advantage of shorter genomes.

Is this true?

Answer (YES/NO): NO